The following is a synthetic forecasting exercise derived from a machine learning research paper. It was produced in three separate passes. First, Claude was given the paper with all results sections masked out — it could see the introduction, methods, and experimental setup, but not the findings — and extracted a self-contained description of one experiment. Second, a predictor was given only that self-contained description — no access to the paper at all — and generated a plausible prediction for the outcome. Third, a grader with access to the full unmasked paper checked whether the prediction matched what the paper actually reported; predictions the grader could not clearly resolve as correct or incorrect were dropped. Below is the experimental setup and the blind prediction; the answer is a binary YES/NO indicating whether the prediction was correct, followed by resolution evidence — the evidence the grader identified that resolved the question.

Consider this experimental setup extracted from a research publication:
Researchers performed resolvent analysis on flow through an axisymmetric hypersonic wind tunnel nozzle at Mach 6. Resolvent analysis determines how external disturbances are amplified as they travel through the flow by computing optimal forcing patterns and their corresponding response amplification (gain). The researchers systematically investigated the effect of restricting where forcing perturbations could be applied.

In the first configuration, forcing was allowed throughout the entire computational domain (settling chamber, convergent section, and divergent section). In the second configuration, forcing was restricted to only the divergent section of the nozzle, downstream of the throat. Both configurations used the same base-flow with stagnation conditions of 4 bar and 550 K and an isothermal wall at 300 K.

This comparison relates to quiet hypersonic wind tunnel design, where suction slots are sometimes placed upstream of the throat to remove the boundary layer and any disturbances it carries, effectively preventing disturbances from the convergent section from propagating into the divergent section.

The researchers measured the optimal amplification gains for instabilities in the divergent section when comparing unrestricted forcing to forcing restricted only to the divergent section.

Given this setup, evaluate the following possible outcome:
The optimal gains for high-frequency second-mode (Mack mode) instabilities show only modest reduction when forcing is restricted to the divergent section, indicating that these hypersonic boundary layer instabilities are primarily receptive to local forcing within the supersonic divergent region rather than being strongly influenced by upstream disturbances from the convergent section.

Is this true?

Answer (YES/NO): NO